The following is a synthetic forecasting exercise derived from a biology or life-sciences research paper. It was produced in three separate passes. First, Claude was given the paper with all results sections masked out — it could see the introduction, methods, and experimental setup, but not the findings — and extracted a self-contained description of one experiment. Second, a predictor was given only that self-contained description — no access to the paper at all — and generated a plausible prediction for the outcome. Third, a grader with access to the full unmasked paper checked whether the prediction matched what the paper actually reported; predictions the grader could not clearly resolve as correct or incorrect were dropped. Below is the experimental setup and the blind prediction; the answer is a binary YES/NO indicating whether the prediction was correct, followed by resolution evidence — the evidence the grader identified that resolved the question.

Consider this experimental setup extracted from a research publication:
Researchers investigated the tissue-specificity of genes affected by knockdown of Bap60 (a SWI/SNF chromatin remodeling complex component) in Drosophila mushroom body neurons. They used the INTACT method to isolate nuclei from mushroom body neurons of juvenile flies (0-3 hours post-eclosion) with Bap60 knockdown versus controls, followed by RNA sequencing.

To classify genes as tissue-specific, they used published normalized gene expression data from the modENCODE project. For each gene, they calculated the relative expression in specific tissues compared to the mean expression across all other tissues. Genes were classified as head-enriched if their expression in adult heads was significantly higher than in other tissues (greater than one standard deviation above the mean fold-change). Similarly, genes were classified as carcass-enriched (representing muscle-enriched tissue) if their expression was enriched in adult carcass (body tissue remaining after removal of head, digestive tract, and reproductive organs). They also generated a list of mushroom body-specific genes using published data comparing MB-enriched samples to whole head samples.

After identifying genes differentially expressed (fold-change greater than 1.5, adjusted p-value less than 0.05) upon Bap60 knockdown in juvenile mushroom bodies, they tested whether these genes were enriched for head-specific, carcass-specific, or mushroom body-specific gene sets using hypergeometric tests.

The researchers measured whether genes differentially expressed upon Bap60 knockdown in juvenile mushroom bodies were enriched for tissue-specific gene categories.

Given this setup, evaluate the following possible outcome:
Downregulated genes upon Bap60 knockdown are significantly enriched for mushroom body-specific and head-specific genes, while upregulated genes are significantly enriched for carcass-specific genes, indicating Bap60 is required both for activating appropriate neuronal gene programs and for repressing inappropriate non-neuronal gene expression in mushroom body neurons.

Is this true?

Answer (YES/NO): NO